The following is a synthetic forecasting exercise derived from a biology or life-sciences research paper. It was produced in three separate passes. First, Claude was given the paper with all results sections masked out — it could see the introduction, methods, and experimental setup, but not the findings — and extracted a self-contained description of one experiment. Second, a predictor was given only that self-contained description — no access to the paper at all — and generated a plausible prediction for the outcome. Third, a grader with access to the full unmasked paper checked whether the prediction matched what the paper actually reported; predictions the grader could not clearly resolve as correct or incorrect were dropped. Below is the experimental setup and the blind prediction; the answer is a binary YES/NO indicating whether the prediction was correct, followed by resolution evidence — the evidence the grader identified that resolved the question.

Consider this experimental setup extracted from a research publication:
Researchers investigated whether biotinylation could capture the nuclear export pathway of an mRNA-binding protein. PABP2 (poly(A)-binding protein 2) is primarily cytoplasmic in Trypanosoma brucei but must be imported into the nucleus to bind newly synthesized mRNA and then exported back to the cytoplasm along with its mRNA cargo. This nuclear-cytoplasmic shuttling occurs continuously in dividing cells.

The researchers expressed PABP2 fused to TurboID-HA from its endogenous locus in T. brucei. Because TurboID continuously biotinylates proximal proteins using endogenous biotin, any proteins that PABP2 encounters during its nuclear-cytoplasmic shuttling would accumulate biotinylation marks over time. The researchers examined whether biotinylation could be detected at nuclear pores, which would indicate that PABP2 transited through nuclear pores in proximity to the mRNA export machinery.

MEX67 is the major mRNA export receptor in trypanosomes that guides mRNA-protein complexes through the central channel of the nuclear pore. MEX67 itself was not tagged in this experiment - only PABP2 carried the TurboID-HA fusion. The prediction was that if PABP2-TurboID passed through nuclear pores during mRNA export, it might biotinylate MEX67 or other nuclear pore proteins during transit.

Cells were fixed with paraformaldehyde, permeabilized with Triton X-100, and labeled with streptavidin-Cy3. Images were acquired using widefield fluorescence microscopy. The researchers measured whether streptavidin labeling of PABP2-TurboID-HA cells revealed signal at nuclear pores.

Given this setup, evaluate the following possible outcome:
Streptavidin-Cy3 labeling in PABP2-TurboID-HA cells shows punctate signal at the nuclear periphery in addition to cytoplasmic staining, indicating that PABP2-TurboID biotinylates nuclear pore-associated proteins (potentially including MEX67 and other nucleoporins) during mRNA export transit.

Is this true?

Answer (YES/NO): NO